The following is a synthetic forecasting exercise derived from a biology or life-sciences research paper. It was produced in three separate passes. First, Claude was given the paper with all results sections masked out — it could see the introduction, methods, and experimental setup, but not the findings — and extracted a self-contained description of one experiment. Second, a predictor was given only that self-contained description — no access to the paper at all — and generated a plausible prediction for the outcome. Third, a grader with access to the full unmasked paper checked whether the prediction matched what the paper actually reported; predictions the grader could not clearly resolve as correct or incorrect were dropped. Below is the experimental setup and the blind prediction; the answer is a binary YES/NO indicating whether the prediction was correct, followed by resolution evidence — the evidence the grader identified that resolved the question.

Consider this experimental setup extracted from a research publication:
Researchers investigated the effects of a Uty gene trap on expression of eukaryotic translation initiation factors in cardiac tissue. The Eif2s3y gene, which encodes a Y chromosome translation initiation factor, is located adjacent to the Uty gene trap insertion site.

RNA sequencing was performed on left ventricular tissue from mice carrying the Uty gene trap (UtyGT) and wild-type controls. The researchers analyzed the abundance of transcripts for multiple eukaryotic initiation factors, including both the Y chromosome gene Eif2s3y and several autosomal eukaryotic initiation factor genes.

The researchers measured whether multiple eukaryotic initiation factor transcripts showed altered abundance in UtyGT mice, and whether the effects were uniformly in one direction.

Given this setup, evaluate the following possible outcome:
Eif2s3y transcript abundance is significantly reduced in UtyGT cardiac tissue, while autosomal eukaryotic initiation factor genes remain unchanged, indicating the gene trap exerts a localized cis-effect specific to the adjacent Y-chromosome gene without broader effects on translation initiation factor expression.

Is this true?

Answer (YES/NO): NO